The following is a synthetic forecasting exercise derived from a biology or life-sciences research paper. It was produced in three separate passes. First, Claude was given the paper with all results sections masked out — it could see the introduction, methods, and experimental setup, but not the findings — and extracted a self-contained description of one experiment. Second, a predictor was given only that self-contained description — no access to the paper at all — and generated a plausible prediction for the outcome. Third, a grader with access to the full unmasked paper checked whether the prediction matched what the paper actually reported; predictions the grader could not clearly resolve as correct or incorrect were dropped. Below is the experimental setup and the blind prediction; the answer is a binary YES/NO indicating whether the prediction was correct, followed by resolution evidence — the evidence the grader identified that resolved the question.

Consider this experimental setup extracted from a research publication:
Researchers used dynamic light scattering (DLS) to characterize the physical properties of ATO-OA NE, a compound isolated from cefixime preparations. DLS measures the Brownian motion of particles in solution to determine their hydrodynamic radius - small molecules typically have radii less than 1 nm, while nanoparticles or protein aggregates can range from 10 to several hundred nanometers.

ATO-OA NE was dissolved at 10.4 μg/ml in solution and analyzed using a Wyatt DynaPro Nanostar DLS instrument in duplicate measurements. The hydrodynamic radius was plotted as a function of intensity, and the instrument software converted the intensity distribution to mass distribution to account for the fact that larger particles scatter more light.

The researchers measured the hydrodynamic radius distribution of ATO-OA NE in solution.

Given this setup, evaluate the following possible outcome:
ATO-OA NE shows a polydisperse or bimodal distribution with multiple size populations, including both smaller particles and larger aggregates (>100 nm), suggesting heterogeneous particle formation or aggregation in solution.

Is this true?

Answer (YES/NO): NO